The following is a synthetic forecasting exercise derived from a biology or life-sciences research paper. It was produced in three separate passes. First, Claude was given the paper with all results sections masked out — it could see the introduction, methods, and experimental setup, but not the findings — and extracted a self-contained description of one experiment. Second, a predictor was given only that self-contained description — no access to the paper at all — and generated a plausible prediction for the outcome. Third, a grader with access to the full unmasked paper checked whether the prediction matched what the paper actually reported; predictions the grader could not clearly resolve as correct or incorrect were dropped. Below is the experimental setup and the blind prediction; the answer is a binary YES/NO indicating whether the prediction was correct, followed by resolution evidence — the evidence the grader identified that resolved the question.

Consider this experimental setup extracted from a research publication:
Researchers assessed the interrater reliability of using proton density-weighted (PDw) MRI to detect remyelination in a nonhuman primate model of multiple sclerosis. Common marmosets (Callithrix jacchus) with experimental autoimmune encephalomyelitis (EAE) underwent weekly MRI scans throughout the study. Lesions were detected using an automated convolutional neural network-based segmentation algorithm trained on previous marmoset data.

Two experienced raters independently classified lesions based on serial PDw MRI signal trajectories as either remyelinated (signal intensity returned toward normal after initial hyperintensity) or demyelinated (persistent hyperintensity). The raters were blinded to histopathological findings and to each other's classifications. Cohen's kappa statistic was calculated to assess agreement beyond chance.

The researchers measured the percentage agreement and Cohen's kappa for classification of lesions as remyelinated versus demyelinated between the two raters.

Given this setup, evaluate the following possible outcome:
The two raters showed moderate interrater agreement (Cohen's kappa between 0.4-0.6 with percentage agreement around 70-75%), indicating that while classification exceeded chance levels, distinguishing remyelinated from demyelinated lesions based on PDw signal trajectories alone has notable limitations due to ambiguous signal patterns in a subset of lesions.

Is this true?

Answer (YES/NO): NO